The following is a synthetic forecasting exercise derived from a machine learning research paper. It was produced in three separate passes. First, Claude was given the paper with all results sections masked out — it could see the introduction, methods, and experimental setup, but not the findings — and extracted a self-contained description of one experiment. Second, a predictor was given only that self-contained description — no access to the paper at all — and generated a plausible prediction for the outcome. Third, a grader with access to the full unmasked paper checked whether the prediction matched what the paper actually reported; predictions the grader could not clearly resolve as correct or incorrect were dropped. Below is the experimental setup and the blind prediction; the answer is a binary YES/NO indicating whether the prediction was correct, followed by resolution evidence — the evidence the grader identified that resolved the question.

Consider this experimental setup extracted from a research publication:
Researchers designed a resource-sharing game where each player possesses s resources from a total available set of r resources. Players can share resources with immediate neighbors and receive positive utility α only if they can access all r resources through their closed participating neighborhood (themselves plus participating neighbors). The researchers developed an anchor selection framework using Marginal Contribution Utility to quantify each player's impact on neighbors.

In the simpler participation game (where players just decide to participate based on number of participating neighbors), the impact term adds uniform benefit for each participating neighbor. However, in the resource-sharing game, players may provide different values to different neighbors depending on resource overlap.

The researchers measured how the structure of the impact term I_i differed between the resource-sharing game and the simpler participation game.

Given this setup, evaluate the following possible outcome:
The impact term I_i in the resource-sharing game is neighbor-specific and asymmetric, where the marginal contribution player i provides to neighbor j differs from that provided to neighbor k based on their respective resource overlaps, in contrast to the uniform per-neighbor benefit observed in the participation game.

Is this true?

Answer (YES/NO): YES